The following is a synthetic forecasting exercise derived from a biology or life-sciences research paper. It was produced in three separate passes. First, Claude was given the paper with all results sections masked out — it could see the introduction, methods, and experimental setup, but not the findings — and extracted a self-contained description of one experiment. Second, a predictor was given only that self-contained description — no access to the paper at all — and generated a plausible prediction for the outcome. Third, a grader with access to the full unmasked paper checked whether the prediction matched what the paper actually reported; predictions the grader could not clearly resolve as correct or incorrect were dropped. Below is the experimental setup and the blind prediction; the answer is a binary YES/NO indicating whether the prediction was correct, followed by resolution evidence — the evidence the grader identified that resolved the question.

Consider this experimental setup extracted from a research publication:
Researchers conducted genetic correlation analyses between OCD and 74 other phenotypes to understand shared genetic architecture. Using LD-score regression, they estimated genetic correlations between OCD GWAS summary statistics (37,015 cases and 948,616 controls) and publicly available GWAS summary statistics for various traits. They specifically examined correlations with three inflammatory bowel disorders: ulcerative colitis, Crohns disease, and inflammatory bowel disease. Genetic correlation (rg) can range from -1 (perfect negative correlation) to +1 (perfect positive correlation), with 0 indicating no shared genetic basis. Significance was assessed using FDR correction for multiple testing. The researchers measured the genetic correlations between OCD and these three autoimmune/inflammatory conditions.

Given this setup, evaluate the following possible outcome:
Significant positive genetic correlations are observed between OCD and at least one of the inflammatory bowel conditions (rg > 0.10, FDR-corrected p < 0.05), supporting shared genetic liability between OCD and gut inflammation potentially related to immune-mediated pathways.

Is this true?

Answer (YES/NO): NO